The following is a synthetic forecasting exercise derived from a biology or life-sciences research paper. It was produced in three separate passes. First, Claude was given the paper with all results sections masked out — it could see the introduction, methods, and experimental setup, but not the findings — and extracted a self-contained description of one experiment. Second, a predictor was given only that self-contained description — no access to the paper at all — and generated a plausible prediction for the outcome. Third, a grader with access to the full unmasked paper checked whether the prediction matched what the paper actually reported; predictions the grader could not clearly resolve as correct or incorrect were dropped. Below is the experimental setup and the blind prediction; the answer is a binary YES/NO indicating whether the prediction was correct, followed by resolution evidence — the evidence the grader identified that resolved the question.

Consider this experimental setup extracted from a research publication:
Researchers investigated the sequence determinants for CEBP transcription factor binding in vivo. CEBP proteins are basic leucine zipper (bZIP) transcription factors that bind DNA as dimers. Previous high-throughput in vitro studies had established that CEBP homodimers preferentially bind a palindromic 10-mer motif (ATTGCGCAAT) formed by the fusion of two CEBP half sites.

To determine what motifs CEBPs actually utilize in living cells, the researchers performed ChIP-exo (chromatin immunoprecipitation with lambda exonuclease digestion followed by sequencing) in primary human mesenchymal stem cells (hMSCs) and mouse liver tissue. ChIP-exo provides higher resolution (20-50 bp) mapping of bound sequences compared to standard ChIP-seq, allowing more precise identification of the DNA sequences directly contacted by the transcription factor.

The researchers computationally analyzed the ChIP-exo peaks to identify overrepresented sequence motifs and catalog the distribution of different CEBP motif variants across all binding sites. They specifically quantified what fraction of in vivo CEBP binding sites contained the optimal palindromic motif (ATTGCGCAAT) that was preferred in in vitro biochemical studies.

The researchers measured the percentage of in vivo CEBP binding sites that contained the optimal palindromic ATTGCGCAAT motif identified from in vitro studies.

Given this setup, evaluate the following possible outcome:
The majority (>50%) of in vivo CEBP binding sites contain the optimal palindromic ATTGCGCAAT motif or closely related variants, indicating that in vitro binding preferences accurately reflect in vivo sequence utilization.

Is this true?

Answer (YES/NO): NO